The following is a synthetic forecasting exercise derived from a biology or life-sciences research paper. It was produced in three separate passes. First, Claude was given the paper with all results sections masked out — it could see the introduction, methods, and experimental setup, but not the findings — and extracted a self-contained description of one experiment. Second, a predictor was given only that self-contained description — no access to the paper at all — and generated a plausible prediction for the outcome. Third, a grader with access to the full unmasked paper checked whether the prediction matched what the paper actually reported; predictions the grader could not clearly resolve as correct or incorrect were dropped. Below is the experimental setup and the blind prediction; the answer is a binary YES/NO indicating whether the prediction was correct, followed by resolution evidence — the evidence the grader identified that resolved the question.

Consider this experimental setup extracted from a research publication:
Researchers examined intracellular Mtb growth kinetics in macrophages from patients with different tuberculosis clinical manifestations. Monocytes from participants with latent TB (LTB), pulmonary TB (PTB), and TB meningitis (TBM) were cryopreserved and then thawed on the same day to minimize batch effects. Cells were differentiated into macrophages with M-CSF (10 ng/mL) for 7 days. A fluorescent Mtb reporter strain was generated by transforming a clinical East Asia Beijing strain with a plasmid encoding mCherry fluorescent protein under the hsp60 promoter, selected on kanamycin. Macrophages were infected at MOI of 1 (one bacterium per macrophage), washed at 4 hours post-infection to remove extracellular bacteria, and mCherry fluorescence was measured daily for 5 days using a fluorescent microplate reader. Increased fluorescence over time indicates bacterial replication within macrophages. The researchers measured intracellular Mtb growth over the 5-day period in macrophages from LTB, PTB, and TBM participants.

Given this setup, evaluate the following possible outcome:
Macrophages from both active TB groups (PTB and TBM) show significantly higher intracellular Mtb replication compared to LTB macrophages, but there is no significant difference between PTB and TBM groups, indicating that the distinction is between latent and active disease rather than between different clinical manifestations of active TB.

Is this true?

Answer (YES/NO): NO